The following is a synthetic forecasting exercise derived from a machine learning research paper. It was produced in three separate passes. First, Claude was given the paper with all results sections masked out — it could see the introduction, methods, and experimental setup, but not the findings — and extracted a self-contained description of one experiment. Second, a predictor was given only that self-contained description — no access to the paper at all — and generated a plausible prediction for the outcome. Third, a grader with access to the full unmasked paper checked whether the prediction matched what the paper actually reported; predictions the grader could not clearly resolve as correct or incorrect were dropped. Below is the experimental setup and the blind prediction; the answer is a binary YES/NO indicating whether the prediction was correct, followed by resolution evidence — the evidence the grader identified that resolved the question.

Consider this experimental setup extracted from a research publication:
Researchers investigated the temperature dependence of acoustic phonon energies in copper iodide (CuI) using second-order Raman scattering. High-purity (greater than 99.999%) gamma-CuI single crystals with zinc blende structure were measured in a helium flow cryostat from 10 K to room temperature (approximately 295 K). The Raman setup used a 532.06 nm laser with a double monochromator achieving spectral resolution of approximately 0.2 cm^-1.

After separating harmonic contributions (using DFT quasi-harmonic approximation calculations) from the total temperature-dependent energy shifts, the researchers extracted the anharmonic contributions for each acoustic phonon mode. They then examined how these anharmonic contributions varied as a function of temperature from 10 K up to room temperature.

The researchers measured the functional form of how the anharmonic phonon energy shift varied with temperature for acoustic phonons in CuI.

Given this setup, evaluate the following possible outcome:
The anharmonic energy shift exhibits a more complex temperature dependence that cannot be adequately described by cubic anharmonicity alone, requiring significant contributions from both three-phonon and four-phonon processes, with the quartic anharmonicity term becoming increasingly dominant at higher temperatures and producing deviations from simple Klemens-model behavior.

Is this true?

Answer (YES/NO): NO